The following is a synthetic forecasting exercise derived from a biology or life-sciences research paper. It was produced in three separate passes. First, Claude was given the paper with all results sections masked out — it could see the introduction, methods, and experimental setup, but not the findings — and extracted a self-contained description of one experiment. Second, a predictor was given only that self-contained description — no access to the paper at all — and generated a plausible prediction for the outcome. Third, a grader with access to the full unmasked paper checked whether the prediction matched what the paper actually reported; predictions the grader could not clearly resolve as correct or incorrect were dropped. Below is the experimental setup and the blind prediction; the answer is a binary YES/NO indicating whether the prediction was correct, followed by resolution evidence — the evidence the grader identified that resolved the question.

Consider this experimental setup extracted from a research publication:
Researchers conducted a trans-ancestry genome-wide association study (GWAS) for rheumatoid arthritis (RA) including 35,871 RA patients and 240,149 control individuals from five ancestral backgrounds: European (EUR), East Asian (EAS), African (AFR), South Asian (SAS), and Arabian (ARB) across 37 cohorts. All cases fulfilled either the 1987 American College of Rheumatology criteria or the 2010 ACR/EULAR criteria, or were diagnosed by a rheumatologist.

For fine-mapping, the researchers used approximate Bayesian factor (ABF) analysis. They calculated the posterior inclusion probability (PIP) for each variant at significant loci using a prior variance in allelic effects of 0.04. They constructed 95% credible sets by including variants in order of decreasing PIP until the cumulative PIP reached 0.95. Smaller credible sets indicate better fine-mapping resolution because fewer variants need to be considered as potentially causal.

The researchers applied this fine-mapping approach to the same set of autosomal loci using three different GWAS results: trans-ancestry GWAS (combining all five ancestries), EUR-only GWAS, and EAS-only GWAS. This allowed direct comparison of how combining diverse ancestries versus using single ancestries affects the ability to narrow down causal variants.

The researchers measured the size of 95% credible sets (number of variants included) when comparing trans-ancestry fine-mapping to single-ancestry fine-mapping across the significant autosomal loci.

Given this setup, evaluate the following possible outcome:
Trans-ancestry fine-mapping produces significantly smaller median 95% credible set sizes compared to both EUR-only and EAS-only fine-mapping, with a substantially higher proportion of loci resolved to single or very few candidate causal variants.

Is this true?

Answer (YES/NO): YES